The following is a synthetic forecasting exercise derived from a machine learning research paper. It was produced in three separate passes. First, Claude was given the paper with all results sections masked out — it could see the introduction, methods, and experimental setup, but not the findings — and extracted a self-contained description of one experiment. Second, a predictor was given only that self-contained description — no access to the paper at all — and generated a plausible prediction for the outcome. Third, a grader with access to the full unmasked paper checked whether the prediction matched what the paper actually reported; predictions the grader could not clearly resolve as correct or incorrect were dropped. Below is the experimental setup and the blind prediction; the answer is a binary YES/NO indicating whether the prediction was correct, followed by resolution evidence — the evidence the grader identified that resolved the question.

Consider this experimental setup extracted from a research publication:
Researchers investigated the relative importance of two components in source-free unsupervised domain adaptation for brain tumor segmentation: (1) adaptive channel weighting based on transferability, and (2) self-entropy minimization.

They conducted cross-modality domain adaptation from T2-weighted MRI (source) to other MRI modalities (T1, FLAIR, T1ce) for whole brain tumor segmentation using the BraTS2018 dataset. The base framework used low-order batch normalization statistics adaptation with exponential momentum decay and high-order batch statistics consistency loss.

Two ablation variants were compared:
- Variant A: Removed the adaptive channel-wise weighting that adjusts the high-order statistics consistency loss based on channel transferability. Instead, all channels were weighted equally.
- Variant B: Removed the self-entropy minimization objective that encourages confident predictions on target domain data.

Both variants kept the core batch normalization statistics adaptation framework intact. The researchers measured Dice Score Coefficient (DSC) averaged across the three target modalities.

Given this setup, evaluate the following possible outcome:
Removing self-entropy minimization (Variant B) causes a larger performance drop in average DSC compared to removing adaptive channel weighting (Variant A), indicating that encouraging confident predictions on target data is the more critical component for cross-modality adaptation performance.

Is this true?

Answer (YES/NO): YES